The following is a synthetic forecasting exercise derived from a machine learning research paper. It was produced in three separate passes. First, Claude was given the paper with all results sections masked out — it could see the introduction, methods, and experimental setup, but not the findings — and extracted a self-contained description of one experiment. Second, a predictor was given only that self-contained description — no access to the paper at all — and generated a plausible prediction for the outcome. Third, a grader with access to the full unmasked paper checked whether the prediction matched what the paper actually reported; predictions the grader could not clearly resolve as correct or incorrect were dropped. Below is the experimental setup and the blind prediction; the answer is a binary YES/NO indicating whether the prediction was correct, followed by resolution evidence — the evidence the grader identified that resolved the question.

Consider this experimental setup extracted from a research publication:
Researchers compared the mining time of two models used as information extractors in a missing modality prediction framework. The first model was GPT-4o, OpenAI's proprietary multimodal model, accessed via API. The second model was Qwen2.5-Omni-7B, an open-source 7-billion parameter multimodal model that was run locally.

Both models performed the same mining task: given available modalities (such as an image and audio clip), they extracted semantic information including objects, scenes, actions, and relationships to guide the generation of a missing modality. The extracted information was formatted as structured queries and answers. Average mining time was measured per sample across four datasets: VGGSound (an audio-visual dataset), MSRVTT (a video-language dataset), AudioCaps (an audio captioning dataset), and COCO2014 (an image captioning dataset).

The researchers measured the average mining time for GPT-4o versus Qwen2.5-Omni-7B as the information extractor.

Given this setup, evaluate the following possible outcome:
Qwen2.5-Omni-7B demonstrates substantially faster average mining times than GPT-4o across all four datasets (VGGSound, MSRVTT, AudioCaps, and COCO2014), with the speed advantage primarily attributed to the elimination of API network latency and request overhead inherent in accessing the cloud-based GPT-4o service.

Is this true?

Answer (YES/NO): NO